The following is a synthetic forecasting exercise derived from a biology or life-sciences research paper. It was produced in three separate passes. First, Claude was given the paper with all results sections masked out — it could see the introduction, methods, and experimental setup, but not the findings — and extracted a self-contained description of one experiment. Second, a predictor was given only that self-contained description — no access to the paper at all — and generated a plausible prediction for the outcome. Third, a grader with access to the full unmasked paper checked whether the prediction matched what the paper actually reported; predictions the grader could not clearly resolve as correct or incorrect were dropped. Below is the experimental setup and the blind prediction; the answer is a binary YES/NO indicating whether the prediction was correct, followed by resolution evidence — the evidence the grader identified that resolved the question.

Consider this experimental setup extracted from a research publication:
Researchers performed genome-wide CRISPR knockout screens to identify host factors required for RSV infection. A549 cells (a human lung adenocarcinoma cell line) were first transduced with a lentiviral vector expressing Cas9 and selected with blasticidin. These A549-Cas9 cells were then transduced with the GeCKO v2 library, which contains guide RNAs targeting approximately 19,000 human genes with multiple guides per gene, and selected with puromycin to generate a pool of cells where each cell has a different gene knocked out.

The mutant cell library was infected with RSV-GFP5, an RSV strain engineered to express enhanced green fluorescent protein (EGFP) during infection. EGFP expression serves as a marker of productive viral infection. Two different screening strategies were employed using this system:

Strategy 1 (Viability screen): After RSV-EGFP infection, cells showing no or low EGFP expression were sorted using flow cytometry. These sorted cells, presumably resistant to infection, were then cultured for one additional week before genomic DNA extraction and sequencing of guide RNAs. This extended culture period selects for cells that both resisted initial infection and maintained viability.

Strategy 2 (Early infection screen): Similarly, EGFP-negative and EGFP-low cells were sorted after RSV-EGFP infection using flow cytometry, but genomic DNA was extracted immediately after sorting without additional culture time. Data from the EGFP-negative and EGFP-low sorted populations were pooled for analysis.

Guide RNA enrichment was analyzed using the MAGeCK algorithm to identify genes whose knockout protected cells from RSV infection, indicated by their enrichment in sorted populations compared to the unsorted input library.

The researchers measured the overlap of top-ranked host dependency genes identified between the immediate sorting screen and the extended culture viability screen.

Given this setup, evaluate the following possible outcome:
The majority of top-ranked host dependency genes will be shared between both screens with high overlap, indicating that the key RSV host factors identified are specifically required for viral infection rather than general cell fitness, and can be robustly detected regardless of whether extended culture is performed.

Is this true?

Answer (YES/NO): NO